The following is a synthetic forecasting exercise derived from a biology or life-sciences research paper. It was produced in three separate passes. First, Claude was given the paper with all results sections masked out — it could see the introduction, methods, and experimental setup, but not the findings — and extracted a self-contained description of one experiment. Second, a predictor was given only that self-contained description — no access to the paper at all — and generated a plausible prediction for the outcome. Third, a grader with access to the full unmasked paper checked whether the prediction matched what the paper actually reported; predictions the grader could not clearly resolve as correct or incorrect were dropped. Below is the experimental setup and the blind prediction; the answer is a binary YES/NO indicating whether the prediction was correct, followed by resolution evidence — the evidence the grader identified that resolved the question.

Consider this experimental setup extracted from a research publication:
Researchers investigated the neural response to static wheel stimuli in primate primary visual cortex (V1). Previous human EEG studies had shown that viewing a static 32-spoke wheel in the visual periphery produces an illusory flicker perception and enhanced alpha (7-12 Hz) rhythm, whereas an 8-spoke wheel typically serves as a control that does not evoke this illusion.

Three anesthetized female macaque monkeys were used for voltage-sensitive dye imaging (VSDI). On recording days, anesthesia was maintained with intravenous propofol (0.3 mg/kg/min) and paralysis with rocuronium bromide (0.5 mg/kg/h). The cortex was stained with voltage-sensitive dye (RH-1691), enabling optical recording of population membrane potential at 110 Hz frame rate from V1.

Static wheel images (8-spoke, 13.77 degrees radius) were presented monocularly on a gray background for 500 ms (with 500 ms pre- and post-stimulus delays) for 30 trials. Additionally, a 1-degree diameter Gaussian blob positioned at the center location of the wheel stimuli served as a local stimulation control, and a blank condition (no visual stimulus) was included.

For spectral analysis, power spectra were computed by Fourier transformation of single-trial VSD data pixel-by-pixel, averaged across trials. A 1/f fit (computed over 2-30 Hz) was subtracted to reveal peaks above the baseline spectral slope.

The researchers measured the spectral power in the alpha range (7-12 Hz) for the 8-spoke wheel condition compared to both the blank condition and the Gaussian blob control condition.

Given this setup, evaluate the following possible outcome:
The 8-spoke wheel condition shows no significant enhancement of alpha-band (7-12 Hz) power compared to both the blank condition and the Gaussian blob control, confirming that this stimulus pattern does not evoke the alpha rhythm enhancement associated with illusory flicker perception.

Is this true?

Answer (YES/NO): NO